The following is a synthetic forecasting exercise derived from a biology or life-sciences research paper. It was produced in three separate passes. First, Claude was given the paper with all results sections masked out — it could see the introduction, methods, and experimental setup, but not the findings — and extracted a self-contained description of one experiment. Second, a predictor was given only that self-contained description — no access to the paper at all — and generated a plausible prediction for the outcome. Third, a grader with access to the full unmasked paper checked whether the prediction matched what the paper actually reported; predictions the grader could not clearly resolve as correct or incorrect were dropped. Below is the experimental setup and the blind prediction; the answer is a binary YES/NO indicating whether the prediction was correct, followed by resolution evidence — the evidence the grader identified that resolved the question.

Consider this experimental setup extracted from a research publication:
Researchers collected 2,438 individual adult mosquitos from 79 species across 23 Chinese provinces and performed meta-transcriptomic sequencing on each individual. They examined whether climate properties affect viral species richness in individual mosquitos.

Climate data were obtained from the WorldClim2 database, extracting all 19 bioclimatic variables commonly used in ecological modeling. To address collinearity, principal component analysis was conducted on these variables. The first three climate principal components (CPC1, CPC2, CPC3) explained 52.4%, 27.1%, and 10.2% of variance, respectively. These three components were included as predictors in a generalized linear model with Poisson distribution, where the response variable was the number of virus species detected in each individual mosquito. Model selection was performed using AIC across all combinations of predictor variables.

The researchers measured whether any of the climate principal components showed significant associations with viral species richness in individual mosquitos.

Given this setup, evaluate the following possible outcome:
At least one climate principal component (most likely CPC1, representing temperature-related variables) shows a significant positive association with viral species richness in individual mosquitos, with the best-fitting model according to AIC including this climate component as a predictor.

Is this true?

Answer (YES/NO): NO